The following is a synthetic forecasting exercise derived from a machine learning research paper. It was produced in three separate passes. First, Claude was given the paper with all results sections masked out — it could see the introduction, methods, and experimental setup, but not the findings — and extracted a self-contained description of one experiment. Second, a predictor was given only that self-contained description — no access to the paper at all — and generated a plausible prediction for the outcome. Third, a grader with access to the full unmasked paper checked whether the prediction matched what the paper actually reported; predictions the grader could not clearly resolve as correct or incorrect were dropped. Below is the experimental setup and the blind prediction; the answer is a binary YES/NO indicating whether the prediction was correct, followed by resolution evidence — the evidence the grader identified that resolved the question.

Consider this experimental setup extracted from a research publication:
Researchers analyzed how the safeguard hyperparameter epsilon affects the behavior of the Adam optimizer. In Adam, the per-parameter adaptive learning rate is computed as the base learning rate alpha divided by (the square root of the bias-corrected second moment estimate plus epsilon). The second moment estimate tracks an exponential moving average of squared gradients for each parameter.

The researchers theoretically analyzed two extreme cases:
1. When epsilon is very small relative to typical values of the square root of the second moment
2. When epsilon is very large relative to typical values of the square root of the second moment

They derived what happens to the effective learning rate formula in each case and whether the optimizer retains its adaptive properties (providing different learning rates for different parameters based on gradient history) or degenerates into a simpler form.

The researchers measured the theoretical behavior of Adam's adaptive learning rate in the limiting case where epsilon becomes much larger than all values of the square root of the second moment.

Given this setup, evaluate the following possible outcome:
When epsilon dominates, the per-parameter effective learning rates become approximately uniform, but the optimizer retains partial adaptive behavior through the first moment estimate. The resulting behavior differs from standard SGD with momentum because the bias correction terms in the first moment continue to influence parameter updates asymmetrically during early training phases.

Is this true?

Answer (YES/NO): NO